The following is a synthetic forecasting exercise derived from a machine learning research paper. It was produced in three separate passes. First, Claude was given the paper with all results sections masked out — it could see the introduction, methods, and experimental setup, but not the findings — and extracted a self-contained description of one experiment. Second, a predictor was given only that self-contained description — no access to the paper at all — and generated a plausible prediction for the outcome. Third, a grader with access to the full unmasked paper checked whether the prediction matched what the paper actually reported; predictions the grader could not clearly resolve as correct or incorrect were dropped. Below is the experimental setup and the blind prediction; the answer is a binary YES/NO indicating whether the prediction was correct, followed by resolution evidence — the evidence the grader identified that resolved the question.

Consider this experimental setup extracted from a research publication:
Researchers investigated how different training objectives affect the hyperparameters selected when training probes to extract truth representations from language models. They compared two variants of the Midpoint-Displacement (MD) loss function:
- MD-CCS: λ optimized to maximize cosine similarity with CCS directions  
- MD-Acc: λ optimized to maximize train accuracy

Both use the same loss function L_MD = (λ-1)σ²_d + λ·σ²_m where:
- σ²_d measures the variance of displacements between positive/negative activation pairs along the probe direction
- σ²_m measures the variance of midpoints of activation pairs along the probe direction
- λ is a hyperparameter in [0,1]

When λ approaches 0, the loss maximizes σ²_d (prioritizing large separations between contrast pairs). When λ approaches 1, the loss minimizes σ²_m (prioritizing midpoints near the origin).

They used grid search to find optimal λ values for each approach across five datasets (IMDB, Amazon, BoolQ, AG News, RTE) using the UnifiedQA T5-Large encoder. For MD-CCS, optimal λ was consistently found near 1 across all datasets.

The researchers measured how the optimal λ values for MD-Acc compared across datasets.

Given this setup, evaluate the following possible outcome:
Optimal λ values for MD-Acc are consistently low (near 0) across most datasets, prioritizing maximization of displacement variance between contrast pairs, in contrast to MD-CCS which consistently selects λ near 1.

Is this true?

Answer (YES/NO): NO